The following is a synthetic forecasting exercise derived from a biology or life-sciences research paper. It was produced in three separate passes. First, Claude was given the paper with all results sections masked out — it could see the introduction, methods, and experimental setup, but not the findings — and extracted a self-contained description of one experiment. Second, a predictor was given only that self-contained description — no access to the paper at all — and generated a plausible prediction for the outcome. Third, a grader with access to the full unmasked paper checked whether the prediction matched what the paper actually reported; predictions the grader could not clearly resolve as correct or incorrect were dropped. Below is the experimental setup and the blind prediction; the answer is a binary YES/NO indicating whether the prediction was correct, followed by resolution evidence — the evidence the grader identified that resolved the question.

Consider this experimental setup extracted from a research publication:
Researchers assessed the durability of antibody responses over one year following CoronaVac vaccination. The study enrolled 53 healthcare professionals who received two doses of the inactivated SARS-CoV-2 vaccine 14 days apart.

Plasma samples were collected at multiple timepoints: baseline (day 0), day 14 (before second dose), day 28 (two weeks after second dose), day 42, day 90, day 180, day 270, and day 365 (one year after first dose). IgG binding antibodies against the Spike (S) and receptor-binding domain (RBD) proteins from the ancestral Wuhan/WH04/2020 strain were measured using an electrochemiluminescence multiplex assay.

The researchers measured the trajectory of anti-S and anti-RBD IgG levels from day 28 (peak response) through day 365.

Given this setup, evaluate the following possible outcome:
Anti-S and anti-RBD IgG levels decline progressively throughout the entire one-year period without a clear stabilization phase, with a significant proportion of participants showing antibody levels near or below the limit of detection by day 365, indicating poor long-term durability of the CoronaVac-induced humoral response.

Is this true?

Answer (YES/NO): NO